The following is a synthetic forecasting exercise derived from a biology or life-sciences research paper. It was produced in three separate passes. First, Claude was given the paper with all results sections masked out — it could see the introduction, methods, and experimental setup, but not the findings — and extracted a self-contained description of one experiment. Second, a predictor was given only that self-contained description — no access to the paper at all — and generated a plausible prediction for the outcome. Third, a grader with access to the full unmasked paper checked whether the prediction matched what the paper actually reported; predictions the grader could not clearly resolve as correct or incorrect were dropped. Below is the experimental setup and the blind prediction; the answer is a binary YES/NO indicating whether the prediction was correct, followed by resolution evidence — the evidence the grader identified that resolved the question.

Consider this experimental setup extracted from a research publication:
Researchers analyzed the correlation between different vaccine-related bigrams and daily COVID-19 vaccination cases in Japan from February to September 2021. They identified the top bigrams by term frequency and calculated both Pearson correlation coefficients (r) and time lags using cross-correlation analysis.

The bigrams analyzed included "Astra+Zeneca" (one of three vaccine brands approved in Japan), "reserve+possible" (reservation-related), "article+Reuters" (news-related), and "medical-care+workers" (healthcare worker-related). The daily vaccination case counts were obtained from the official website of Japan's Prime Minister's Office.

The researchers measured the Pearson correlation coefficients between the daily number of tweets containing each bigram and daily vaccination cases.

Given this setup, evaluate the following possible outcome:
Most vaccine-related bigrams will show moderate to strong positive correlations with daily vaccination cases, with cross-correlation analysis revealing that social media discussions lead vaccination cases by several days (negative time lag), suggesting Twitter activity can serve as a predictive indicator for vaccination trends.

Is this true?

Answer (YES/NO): NO